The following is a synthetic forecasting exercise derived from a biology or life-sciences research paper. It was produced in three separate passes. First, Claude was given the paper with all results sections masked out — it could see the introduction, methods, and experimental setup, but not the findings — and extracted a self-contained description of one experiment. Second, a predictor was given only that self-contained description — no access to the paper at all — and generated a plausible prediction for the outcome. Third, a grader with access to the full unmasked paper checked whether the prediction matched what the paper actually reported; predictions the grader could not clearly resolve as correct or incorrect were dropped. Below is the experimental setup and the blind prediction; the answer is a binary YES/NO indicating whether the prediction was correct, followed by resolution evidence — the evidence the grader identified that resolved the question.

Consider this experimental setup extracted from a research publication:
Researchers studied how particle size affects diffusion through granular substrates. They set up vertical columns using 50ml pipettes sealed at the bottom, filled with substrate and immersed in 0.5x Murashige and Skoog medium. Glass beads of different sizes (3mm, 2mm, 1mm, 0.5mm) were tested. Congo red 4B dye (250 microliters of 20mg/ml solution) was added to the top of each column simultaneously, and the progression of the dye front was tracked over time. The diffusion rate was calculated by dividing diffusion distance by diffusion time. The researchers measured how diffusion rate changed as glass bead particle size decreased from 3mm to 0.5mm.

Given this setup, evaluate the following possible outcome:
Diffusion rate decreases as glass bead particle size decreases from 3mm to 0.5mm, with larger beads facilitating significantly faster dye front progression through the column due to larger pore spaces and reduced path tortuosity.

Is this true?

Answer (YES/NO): YES